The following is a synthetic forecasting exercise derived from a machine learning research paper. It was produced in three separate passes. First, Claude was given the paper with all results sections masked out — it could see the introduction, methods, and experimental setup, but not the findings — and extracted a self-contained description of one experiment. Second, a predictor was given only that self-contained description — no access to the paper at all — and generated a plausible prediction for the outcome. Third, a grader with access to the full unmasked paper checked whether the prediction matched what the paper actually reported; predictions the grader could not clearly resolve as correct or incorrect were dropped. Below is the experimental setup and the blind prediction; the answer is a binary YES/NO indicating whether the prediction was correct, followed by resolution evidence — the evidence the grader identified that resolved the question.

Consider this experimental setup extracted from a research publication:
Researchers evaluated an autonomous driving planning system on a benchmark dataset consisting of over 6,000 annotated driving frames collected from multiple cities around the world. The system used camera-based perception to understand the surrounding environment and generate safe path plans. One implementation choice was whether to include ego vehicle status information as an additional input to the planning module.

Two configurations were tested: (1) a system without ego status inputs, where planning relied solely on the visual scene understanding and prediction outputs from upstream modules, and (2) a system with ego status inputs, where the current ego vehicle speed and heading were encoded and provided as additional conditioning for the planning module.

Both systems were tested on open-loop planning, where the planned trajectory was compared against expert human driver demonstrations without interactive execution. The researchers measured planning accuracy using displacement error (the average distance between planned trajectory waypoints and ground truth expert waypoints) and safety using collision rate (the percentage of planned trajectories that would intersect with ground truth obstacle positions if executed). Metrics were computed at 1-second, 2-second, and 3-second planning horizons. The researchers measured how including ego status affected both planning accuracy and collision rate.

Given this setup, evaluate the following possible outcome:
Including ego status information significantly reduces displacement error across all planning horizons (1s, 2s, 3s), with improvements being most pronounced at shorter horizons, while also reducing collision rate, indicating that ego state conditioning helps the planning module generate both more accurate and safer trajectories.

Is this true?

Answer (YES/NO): YES